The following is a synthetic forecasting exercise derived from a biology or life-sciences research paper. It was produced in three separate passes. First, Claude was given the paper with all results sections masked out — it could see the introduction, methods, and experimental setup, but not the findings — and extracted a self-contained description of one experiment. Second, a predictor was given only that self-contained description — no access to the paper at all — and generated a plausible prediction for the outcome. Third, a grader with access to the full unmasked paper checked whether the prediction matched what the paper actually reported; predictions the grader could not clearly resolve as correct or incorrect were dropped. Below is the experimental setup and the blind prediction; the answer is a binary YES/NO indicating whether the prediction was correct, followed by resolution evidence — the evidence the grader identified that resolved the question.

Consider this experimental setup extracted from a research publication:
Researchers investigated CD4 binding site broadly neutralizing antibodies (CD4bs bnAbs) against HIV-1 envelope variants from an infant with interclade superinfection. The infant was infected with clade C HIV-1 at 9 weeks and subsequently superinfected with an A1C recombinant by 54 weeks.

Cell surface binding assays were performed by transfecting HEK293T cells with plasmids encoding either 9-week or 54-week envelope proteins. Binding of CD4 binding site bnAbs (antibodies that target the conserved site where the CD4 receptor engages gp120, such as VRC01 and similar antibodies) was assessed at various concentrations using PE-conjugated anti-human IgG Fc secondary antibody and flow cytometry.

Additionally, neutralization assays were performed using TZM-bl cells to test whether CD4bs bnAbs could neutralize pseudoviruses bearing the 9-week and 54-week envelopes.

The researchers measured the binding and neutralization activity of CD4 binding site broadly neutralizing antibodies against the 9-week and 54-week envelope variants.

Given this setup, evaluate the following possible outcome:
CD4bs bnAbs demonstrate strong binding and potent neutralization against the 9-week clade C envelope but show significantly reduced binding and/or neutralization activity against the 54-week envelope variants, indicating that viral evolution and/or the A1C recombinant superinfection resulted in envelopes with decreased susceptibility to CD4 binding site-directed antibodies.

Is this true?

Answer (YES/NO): NO